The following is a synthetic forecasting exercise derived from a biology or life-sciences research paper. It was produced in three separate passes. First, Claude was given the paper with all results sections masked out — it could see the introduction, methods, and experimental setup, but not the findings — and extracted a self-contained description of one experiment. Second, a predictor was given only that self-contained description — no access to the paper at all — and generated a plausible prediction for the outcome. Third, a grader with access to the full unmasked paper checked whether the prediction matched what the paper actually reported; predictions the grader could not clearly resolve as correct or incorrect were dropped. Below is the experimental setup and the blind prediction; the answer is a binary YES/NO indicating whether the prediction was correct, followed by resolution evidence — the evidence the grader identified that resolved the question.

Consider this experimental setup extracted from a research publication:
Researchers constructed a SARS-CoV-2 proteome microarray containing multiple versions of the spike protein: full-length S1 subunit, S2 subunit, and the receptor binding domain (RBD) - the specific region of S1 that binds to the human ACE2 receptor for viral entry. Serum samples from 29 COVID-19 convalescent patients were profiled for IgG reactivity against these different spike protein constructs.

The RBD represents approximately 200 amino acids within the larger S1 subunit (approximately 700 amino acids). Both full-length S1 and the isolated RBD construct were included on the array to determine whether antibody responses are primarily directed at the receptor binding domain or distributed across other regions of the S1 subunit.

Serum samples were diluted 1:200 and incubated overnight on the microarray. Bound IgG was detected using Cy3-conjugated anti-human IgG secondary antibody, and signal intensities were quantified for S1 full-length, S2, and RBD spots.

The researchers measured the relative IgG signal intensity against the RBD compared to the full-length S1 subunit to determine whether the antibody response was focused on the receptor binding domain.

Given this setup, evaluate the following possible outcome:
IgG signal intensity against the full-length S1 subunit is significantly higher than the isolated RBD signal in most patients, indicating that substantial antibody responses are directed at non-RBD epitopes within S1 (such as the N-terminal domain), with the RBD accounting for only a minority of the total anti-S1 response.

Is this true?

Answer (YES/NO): YES